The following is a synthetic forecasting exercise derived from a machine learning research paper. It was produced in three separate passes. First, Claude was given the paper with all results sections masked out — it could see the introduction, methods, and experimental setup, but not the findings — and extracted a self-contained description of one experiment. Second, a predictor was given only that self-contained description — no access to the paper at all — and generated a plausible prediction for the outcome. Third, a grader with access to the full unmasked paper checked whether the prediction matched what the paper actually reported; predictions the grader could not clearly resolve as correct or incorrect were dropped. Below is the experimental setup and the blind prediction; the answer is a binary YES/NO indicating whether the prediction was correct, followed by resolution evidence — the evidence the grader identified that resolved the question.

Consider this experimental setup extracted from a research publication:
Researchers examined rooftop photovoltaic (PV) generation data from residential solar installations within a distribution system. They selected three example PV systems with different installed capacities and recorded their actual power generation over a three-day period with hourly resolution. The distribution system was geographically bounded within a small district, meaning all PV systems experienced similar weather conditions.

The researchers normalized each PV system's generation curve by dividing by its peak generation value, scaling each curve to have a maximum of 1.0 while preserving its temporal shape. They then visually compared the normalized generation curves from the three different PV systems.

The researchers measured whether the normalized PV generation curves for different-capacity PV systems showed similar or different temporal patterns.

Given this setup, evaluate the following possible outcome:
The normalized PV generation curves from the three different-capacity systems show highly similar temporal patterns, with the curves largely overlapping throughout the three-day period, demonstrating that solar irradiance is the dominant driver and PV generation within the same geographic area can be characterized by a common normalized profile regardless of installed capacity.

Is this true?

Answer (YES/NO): YES